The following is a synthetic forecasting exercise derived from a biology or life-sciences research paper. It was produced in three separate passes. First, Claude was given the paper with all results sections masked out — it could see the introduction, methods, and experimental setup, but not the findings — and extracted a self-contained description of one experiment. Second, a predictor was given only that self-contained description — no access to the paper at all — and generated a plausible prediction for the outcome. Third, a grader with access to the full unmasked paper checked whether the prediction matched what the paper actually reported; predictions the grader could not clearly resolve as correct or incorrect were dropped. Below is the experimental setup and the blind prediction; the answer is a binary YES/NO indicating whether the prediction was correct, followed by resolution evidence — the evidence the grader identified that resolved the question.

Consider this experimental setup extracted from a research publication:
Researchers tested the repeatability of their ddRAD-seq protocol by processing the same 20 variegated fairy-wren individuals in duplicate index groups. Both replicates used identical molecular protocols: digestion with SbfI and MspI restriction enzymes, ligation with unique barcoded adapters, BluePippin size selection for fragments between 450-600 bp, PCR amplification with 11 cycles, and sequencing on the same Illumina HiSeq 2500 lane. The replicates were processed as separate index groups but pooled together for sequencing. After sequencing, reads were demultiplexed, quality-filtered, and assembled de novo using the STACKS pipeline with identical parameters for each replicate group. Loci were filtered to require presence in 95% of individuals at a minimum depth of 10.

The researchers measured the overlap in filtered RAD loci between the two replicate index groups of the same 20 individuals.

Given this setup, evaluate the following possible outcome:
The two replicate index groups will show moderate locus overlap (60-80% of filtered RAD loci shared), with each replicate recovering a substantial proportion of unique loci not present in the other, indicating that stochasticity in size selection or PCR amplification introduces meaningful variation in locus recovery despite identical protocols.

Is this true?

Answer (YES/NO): NO